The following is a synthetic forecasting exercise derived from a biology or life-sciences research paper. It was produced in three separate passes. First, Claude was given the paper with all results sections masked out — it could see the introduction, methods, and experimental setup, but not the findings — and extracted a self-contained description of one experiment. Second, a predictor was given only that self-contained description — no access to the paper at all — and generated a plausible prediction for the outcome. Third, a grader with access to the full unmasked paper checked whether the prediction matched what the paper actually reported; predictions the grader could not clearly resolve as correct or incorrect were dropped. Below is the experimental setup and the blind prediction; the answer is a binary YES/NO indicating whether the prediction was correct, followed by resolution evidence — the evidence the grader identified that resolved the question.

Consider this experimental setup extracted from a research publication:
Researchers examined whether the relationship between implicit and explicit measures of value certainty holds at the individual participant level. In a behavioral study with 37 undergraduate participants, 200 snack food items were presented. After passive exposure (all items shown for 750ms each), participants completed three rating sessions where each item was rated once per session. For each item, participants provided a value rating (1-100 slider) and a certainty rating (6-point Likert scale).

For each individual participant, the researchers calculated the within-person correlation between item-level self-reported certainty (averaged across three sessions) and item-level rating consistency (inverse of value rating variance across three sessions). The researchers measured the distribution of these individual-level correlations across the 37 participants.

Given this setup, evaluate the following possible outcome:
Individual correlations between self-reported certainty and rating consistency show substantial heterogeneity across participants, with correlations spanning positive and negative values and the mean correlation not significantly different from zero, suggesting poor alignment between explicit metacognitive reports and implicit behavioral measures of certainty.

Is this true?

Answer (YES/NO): NO